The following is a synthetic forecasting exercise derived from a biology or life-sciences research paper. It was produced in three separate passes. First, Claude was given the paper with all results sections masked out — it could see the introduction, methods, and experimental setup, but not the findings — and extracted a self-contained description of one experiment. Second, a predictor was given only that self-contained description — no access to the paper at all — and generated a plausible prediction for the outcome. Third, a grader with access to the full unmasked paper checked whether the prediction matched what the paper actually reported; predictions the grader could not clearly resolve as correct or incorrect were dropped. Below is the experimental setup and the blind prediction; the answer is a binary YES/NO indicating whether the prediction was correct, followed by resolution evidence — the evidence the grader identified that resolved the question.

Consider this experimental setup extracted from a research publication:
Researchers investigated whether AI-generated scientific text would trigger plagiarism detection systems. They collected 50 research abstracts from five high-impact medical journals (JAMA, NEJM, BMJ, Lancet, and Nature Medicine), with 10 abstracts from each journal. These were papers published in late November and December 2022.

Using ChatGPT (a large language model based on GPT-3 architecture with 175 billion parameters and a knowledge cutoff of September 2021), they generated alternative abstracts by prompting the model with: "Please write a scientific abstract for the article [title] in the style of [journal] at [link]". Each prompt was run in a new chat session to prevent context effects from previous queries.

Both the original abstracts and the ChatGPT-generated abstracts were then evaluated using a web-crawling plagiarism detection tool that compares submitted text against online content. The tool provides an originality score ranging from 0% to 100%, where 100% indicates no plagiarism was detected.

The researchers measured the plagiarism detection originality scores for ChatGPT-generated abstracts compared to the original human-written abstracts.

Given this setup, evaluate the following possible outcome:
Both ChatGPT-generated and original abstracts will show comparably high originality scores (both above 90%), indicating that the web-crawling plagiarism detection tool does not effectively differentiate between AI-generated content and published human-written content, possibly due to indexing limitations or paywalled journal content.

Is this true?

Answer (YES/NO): NO